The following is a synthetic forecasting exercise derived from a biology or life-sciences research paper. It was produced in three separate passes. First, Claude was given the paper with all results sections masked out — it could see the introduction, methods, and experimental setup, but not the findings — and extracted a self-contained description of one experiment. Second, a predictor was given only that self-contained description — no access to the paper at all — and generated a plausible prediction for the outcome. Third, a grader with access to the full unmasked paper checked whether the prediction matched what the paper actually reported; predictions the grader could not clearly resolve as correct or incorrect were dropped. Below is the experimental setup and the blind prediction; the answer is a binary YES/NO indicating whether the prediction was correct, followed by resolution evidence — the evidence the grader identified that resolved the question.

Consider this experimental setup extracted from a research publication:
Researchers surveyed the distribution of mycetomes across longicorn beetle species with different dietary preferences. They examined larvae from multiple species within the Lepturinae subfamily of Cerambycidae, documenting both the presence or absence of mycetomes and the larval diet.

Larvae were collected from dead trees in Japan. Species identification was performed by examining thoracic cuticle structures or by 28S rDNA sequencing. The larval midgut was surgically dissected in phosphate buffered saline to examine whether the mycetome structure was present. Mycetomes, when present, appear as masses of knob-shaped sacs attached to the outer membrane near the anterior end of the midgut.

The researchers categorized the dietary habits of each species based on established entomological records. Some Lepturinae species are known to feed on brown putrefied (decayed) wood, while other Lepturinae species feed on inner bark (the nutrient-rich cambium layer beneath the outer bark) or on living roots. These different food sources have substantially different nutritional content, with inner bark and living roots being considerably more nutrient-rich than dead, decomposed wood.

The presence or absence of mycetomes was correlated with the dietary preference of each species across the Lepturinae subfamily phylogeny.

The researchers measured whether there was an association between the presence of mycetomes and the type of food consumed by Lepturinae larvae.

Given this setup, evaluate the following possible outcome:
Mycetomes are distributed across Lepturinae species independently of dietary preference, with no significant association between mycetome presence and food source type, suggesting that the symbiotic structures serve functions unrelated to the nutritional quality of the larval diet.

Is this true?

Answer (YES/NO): NO